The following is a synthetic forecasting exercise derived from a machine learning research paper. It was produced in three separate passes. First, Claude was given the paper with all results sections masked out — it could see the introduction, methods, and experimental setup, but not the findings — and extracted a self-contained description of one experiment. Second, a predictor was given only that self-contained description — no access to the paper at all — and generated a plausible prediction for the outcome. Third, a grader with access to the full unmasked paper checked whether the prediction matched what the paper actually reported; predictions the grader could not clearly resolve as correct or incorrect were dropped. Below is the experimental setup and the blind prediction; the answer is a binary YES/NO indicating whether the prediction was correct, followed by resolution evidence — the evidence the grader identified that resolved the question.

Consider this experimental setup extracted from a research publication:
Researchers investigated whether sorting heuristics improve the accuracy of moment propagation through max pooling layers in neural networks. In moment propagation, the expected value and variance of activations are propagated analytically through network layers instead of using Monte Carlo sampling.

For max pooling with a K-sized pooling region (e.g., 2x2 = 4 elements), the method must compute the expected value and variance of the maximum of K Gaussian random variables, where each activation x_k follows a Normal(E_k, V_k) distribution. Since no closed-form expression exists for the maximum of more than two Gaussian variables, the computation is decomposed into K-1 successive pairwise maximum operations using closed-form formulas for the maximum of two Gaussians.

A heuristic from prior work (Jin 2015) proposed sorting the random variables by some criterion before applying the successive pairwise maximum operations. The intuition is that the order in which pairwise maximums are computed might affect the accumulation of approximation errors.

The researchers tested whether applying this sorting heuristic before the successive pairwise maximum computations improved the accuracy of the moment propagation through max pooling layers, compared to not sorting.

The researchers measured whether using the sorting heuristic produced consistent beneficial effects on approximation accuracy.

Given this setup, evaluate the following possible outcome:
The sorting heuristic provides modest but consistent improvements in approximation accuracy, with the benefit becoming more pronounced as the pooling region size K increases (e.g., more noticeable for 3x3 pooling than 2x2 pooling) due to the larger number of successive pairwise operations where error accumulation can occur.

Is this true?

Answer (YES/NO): NO